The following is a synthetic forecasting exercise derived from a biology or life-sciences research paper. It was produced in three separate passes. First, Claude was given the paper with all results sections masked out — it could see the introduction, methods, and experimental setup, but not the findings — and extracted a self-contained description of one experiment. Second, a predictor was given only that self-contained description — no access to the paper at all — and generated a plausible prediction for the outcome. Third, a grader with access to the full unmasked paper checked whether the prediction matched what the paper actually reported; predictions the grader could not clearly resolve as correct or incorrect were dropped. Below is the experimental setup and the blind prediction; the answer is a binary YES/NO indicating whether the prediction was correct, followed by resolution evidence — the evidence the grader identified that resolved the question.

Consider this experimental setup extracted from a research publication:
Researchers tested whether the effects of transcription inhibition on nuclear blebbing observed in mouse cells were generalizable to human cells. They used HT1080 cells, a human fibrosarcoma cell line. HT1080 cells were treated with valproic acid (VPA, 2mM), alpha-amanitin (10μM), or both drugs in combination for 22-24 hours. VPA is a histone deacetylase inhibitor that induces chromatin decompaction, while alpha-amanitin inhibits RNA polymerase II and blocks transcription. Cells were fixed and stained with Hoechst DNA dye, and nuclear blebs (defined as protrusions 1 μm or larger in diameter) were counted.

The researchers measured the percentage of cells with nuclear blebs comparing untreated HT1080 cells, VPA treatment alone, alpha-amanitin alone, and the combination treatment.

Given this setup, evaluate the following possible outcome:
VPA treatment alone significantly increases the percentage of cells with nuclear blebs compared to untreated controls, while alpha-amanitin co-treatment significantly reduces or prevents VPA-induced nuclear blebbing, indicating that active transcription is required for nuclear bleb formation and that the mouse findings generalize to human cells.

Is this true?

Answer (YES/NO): YES